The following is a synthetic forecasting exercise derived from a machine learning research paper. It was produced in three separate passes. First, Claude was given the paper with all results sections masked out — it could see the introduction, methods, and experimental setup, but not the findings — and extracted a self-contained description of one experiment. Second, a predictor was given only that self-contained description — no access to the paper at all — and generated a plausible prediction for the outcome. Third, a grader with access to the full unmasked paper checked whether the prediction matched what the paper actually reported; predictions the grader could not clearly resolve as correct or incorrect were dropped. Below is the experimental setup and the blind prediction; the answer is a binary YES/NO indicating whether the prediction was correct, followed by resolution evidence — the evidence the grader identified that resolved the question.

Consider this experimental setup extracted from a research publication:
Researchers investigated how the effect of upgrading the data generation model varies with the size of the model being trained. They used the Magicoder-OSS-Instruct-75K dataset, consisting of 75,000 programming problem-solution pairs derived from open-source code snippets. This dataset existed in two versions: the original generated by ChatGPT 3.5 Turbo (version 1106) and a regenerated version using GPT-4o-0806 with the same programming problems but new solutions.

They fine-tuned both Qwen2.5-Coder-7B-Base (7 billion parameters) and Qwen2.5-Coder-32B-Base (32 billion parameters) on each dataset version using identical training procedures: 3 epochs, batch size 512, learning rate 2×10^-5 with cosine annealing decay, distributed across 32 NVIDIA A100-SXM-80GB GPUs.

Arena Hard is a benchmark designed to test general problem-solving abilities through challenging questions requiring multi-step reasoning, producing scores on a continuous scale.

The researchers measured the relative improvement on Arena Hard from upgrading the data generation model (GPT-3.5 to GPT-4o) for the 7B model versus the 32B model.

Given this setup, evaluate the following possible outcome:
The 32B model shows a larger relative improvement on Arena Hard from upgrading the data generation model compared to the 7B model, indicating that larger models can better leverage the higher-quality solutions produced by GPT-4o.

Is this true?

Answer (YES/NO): NO